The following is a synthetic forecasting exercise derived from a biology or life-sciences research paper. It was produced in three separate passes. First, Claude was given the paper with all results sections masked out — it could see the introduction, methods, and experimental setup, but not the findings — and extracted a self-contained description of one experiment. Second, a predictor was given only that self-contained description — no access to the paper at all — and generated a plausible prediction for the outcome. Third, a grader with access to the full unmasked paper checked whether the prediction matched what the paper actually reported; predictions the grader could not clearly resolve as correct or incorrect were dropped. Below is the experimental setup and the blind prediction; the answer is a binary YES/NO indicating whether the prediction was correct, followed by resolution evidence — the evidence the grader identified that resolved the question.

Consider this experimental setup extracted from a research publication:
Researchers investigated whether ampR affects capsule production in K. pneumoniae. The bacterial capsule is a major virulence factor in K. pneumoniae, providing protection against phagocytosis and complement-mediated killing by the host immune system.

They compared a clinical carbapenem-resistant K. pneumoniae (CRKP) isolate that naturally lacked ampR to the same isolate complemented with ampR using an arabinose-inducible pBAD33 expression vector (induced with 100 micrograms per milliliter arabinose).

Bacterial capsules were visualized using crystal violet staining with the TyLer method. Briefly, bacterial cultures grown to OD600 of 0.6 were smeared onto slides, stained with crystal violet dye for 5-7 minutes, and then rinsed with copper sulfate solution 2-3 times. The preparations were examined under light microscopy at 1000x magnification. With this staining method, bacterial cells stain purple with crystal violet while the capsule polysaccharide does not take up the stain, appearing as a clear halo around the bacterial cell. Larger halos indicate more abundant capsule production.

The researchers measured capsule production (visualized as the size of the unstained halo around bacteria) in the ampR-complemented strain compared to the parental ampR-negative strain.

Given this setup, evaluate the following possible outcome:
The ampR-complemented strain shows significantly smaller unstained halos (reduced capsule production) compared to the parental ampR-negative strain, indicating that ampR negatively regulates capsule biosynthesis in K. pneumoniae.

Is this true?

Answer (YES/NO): NO